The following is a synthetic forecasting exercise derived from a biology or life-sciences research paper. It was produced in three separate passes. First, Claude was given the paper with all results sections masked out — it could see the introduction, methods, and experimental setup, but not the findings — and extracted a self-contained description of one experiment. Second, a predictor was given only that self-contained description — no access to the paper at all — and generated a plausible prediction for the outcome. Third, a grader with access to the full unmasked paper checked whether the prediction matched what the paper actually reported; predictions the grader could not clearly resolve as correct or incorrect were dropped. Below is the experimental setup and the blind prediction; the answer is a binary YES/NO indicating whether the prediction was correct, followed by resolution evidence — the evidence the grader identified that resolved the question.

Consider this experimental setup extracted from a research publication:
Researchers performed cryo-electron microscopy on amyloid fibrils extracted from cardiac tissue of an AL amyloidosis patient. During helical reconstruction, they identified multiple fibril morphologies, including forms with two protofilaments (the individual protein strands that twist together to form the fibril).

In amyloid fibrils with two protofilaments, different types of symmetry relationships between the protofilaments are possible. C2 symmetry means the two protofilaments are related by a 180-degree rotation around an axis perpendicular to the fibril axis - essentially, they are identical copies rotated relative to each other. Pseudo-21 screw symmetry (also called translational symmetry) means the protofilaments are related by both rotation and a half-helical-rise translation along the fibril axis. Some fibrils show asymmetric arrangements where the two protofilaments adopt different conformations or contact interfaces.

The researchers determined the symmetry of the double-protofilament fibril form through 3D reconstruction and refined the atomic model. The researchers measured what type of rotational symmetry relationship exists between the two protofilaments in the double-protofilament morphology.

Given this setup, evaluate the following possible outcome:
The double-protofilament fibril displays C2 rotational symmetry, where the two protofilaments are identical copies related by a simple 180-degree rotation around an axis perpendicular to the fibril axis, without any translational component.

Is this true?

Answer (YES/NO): YES